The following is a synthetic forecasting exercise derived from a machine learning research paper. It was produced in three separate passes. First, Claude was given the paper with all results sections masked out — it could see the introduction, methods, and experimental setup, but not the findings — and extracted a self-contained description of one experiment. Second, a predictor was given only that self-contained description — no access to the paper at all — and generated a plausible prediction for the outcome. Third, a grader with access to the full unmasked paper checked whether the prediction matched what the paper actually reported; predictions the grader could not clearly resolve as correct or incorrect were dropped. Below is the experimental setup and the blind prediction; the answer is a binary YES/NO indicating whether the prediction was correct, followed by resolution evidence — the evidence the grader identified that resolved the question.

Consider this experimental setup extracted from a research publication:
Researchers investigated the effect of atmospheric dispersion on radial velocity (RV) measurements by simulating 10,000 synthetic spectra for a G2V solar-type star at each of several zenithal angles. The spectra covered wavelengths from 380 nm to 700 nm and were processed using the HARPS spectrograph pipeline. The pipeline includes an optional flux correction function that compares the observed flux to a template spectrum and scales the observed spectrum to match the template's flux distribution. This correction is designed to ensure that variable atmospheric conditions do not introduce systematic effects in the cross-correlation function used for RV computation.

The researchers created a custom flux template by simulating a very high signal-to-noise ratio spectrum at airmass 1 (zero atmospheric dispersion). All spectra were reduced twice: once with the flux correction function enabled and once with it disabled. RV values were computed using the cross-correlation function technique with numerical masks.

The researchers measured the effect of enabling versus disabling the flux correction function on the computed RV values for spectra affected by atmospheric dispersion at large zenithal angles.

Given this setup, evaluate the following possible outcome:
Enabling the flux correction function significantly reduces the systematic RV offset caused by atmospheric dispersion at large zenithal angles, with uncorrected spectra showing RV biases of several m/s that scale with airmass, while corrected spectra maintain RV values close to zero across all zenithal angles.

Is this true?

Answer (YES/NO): NO